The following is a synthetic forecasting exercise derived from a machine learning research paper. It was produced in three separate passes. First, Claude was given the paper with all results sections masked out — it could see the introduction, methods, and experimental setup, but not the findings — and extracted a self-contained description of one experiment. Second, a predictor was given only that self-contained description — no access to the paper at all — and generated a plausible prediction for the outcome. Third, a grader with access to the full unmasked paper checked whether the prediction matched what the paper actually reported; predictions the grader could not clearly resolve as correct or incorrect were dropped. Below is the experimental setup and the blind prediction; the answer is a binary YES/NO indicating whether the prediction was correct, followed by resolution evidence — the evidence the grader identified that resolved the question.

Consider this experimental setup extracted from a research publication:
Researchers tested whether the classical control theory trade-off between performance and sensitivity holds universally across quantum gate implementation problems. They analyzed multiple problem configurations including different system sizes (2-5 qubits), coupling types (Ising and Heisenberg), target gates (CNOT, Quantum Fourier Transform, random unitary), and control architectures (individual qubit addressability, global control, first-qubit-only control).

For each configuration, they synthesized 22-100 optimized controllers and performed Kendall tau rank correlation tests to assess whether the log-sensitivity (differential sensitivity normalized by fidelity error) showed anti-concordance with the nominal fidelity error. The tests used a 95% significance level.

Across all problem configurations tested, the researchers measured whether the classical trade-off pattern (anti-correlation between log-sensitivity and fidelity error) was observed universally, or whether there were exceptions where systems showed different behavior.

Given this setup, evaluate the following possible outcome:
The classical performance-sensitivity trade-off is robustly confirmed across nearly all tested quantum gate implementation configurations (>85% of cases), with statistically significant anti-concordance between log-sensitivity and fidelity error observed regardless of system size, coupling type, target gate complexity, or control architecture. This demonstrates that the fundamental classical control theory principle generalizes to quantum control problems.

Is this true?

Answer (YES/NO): NO